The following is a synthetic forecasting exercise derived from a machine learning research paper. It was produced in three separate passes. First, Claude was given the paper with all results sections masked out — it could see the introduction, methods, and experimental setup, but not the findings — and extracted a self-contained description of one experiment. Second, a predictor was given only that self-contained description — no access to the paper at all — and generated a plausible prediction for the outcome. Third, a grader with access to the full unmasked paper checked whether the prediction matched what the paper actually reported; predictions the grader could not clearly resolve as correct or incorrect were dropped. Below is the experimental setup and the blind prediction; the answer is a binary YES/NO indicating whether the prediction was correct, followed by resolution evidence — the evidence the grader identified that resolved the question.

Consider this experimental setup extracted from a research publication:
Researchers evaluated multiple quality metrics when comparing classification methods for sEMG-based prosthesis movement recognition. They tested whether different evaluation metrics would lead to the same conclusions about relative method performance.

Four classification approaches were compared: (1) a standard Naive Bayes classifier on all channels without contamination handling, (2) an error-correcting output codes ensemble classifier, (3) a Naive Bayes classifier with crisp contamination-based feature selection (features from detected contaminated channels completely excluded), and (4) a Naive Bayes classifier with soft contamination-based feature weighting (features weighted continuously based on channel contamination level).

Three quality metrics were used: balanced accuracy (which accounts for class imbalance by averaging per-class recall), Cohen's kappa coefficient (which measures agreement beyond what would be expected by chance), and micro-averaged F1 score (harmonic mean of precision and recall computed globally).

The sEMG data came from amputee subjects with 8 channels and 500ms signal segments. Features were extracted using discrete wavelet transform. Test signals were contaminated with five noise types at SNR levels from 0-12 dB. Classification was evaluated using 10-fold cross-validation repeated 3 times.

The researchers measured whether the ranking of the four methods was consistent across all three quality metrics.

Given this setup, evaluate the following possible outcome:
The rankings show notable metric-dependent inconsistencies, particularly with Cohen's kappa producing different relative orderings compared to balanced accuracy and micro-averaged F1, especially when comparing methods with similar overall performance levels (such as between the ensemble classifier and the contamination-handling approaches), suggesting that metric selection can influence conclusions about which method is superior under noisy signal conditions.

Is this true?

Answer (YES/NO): NO